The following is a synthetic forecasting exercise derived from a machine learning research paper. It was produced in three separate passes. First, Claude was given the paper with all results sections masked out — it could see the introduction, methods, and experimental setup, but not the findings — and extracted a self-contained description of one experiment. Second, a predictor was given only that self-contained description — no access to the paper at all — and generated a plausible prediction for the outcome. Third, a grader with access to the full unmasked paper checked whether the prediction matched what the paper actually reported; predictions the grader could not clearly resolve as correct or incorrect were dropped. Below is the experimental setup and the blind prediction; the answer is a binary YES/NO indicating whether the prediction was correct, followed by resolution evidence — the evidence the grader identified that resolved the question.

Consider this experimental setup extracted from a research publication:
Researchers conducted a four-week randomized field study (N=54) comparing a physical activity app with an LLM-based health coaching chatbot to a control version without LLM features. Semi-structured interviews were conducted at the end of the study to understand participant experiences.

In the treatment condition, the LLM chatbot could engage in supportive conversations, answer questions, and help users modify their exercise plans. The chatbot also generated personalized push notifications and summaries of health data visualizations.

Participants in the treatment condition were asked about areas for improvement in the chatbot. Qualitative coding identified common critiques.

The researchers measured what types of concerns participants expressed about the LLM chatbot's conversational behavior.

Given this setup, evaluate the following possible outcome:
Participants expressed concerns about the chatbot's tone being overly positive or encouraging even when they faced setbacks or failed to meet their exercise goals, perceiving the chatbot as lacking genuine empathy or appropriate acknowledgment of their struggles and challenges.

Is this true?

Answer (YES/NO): NO